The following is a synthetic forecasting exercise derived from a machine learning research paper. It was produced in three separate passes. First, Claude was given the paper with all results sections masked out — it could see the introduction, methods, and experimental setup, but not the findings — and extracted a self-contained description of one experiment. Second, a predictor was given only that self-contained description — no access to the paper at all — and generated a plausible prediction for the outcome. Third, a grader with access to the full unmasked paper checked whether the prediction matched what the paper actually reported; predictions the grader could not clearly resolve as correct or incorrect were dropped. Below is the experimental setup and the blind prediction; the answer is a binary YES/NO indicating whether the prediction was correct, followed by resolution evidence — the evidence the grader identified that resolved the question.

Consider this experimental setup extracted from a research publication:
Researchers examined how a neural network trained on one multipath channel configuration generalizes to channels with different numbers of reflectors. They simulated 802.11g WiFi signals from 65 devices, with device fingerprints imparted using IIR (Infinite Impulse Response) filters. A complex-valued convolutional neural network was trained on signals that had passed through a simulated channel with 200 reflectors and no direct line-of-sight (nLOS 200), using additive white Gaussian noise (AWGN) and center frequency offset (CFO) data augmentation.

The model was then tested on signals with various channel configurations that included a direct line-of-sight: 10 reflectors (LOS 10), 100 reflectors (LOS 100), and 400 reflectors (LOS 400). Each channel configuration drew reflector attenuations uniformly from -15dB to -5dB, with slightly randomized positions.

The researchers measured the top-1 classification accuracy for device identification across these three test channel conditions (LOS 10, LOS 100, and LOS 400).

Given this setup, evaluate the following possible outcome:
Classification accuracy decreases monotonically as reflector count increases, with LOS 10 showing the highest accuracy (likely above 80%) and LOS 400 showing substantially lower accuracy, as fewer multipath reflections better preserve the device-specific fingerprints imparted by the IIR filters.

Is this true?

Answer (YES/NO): NO